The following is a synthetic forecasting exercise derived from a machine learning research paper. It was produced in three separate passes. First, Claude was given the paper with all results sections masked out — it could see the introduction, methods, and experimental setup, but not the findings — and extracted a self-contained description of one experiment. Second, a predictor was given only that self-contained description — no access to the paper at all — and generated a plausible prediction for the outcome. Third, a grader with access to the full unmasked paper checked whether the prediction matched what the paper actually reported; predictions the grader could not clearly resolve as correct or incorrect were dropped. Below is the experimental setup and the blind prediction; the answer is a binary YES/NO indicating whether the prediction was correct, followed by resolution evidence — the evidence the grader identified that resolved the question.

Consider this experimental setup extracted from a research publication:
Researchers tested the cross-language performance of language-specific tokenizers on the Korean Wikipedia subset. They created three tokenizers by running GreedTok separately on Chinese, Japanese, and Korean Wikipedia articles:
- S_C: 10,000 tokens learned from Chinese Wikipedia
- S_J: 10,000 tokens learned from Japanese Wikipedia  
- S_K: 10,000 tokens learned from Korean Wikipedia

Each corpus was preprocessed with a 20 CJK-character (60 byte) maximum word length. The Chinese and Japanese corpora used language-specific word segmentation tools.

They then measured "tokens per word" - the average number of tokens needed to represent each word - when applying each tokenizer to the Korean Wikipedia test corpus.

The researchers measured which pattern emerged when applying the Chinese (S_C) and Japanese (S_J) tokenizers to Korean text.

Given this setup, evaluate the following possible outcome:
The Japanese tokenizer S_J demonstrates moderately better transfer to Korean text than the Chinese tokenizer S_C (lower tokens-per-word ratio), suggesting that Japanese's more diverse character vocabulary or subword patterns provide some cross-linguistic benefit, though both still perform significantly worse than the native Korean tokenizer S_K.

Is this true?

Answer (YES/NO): NO